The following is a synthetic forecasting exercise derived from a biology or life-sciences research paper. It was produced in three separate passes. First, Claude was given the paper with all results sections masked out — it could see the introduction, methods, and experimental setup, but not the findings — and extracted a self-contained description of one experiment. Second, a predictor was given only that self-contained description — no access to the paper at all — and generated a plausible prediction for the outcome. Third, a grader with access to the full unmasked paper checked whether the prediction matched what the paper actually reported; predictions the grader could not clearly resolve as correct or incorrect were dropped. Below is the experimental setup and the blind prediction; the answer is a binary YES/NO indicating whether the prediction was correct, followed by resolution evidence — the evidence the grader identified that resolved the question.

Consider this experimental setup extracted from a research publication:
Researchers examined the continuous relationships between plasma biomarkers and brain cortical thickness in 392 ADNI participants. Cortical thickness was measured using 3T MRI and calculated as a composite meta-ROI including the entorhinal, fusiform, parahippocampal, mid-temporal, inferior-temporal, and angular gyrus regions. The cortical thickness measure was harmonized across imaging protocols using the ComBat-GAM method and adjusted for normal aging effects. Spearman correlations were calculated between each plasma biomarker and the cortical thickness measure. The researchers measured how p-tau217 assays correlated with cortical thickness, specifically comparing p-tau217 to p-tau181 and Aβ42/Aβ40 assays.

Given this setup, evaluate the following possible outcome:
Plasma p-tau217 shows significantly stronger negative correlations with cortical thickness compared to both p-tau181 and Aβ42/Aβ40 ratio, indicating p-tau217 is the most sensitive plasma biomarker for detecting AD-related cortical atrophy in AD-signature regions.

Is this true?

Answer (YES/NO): NO